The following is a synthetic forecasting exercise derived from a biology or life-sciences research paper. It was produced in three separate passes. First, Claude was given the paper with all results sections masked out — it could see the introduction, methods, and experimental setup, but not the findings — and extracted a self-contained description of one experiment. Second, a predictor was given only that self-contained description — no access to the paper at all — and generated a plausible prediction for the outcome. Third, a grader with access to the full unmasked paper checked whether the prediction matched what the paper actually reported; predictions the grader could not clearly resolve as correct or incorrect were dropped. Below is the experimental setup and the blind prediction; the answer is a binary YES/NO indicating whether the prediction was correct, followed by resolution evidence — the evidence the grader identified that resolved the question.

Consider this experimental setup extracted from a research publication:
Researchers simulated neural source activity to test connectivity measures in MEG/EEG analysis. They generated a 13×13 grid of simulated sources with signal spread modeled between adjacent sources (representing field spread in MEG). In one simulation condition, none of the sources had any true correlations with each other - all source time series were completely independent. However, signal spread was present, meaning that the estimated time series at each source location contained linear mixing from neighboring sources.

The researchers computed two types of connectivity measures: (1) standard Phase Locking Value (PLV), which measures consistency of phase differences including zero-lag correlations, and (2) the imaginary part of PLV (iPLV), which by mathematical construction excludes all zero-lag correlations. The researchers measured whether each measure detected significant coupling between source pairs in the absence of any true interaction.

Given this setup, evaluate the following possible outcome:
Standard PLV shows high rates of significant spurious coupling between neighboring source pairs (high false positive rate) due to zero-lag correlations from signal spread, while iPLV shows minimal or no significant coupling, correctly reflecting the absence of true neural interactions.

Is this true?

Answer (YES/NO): YES